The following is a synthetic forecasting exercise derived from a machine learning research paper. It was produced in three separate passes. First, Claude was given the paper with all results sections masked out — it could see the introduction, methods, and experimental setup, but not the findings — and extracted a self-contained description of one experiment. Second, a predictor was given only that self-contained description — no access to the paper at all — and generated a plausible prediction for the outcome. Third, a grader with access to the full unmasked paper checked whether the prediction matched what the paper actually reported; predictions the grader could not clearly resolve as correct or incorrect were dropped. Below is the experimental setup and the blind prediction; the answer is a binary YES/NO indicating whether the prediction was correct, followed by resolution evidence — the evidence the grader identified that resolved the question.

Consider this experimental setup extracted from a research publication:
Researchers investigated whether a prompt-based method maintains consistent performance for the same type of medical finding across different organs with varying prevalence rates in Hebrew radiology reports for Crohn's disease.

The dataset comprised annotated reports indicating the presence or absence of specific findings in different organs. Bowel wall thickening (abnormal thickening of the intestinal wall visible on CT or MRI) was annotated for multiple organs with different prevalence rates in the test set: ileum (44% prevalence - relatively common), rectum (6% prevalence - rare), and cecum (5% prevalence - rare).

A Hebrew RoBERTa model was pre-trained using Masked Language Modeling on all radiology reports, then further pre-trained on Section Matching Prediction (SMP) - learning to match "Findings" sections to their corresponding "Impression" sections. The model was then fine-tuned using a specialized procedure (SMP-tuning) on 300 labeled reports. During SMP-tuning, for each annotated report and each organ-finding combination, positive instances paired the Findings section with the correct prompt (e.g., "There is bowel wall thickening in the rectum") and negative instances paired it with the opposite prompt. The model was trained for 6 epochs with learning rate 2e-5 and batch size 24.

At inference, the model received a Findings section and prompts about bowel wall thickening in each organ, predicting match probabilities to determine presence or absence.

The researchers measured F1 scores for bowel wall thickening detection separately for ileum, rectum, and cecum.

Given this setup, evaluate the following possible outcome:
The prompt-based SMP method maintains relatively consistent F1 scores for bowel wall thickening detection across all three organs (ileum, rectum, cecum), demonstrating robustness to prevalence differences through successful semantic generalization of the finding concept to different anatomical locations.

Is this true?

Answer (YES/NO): NO